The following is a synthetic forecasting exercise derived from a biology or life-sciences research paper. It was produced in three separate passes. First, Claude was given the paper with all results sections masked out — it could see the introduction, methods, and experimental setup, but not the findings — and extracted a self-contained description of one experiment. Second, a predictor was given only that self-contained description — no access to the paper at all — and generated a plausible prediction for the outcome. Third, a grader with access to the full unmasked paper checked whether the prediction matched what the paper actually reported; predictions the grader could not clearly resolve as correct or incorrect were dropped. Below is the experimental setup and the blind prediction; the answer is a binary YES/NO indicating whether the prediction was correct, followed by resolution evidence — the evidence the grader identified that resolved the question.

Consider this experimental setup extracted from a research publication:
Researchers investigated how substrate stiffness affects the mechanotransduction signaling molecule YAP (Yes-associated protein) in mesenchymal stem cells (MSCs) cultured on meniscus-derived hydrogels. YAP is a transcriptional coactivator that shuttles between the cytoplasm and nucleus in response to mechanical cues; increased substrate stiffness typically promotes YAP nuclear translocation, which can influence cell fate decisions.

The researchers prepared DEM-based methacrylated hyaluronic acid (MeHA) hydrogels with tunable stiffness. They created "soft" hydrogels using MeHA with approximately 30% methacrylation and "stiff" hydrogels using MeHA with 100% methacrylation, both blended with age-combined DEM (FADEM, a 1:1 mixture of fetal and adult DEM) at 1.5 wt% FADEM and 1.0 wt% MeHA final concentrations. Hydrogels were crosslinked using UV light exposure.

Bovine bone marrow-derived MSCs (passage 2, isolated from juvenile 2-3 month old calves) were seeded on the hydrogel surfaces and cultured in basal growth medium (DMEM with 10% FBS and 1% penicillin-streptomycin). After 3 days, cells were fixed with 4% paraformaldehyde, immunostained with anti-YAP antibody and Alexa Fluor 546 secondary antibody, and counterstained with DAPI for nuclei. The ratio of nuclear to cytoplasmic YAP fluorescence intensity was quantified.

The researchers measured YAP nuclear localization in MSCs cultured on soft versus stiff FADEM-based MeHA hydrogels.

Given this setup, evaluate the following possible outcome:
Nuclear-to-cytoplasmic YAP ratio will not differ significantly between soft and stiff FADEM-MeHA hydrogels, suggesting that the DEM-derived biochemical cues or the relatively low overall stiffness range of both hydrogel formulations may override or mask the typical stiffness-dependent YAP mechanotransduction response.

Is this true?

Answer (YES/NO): NO